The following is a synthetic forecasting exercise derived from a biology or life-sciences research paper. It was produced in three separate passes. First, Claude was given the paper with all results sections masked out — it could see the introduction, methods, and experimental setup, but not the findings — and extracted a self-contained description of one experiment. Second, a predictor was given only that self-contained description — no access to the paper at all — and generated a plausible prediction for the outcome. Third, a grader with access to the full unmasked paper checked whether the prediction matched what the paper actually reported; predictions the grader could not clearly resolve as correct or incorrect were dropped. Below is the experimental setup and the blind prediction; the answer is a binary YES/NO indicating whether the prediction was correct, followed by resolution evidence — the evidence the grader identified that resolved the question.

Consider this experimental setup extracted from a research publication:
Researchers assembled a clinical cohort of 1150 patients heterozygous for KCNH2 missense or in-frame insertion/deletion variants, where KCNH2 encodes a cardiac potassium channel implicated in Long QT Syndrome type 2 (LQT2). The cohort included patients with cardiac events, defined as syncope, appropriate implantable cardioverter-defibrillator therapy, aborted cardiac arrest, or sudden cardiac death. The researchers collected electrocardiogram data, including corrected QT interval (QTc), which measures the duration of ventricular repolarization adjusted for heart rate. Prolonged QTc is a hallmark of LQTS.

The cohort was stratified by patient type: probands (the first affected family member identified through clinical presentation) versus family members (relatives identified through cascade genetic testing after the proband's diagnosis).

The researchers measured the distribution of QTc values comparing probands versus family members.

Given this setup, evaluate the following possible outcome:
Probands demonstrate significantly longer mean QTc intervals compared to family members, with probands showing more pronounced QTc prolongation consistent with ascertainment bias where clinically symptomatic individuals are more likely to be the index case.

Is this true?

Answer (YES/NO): YES